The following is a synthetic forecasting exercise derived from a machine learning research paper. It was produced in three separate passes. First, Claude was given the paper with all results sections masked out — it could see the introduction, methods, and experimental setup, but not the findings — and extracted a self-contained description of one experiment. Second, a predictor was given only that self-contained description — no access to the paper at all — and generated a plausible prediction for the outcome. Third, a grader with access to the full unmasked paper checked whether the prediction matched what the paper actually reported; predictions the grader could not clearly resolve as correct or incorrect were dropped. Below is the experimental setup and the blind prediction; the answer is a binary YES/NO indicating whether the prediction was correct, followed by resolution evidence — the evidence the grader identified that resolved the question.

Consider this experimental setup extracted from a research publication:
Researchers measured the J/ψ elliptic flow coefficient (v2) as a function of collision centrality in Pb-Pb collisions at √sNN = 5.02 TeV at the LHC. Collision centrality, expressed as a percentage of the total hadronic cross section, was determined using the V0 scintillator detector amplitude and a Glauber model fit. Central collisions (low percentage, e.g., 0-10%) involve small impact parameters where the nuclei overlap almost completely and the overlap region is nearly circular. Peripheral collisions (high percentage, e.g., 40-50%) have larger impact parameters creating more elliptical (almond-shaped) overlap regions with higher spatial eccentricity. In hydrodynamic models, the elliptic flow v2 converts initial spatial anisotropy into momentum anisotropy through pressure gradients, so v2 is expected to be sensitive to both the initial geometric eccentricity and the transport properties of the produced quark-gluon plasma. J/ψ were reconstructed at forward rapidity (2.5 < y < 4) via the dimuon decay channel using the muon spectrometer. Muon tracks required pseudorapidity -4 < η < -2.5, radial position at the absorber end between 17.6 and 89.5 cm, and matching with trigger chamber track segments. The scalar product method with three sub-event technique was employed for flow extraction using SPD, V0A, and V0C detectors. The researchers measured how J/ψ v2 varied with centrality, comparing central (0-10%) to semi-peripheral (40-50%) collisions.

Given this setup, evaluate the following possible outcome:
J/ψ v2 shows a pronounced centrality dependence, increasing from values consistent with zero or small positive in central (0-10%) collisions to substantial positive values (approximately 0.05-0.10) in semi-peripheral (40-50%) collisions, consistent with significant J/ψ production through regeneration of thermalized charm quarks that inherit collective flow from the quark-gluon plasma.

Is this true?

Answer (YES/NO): YES